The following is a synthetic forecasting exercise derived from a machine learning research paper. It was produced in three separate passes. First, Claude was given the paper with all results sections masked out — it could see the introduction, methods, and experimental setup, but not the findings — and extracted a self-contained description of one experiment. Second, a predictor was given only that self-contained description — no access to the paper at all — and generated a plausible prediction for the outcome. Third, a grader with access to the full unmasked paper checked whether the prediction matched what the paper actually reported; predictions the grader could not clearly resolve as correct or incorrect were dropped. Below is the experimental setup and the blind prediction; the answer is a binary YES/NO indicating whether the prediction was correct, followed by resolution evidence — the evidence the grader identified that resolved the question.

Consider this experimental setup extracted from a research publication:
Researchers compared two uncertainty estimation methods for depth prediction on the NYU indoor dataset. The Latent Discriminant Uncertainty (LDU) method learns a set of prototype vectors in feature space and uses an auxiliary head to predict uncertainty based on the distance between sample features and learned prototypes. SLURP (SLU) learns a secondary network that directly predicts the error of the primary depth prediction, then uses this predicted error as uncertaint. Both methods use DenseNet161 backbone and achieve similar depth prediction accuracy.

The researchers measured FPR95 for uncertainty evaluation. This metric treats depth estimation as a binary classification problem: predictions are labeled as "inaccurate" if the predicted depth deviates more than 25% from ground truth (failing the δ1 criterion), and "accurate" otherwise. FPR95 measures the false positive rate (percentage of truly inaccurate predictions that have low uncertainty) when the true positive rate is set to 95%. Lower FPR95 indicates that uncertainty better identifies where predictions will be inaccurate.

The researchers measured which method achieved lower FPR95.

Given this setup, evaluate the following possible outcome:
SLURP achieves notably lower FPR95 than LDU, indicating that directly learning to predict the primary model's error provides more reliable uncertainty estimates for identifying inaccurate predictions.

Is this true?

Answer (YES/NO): YES